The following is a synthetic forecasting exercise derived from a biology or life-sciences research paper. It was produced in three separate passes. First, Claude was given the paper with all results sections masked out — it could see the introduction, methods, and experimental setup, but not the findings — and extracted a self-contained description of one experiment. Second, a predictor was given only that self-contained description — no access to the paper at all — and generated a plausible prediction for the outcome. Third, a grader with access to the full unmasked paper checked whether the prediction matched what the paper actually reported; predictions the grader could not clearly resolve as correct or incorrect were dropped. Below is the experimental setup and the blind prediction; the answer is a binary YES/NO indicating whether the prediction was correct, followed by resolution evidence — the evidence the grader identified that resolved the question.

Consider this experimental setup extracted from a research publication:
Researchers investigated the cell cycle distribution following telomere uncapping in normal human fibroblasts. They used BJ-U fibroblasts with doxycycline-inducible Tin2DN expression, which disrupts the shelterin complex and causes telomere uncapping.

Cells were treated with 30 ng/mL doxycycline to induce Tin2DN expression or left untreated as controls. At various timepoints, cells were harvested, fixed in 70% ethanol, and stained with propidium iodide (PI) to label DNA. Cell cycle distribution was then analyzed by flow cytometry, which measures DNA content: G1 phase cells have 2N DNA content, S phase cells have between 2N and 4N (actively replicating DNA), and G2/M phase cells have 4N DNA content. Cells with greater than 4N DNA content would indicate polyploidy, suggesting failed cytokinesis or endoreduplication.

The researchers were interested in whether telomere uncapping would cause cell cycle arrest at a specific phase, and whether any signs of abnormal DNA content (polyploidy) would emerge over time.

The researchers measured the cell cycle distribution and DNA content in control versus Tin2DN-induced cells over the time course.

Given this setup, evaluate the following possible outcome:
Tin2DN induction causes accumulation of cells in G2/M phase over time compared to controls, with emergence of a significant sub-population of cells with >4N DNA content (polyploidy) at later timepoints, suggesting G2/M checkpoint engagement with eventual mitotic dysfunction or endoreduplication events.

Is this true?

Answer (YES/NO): NO